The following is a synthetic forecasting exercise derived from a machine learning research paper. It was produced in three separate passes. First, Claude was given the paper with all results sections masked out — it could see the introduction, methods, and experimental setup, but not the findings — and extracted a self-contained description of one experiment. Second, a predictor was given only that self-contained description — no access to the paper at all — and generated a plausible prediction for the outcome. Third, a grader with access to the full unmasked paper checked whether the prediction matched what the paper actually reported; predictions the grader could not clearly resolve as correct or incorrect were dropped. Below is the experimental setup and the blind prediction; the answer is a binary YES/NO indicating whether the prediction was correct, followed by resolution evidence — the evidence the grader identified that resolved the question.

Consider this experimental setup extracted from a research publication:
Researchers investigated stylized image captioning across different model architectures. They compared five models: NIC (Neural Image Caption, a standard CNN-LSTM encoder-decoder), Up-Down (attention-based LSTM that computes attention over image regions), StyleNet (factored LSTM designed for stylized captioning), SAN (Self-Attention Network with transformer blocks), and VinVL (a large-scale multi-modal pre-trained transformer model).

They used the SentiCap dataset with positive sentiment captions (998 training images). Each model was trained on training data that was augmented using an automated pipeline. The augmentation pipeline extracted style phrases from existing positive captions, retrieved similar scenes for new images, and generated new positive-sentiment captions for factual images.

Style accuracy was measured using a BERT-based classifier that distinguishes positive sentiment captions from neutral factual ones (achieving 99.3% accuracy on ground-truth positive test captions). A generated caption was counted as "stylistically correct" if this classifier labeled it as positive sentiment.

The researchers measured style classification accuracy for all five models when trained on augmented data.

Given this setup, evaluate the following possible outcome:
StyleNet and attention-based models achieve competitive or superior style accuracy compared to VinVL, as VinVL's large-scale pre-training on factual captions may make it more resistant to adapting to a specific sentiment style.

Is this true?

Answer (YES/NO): NO